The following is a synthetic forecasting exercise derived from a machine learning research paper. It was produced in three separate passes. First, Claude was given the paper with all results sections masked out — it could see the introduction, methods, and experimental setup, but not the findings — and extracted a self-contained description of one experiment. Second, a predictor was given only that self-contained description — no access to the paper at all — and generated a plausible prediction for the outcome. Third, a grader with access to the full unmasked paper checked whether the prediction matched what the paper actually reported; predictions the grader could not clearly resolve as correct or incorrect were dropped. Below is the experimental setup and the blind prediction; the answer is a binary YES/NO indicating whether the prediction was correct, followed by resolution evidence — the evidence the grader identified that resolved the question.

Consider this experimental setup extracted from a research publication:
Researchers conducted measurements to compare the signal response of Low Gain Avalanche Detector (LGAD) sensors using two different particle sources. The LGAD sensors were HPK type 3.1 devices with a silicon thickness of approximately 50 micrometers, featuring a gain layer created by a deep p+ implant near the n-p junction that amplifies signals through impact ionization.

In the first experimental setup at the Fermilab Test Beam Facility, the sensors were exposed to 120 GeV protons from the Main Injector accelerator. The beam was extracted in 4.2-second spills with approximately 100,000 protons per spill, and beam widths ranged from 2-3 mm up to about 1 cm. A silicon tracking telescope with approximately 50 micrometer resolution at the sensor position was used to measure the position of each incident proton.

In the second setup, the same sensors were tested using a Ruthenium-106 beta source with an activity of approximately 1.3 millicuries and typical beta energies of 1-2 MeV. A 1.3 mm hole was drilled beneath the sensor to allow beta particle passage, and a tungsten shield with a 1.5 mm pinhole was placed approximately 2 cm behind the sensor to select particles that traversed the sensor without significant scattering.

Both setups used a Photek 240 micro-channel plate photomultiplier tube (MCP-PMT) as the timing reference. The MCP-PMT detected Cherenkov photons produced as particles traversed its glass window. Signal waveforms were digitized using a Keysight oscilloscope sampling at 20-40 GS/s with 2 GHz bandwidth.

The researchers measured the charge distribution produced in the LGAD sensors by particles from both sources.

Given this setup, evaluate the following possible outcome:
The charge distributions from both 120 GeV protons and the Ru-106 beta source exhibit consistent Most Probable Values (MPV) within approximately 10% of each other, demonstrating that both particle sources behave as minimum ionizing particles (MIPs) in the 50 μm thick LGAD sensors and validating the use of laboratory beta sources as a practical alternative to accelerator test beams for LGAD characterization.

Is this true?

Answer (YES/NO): YES